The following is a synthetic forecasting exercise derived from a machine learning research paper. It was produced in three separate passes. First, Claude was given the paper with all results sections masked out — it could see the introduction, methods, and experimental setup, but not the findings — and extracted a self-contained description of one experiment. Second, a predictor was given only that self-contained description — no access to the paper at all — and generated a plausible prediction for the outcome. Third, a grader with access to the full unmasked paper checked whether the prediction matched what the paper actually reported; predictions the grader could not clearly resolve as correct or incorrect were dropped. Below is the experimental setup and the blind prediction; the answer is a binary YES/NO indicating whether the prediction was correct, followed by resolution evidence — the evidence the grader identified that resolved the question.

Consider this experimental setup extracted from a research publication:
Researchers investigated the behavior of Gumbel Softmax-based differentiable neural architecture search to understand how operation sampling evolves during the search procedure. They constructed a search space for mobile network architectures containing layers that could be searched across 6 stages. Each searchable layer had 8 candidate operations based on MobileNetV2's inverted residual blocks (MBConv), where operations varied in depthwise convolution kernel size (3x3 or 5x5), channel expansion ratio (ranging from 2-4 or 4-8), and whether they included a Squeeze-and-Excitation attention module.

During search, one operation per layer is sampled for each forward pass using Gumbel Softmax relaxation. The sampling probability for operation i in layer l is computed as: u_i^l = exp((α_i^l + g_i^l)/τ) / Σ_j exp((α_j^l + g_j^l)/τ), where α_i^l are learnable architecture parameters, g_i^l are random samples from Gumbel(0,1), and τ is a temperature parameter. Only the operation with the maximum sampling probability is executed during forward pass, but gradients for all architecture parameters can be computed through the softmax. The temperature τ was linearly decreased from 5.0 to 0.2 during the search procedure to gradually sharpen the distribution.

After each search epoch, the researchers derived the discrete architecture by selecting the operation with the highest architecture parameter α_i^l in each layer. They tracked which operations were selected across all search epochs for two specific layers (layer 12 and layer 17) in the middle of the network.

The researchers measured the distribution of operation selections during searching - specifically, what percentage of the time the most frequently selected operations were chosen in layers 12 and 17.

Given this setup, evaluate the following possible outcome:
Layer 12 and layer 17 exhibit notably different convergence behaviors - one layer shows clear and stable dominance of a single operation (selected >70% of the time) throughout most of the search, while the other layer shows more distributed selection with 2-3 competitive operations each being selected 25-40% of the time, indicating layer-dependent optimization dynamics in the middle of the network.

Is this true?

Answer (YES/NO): NO